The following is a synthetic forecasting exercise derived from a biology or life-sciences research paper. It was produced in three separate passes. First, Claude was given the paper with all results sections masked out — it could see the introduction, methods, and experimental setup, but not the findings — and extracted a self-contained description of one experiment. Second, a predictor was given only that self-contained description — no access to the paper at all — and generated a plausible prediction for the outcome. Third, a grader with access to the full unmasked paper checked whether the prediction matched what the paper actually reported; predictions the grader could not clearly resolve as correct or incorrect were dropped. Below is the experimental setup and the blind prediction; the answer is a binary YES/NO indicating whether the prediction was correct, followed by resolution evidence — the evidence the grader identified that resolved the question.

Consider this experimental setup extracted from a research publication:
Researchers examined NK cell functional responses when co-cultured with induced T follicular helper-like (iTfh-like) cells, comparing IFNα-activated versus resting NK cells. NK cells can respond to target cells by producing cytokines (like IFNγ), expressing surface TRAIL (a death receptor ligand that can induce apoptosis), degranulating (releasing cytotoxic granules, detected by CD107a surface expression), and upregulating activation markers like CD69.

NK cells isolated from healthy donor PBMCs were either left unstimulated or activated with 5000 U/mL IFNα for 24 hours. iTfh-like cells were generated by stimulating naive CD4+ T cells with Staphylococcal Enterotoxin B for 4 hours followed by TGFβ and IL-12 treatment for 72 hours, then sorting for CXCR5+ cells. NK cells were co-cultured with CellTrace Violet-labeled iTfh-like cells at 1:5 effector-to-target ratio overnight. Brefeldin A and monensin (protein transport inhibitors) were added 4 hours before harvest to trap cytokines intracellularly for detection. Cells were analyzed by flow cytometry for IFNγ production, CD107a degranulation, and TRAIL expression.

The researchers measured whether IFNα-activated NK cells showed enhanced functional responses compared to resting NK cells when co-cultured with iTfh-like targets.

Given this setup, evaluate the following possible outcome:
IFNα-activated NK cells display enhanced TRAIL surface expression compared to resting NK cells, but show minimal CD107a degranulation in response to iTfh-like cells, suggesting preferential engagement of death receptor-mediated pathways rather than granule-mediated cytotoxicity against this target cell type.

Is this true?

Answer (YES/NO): NO